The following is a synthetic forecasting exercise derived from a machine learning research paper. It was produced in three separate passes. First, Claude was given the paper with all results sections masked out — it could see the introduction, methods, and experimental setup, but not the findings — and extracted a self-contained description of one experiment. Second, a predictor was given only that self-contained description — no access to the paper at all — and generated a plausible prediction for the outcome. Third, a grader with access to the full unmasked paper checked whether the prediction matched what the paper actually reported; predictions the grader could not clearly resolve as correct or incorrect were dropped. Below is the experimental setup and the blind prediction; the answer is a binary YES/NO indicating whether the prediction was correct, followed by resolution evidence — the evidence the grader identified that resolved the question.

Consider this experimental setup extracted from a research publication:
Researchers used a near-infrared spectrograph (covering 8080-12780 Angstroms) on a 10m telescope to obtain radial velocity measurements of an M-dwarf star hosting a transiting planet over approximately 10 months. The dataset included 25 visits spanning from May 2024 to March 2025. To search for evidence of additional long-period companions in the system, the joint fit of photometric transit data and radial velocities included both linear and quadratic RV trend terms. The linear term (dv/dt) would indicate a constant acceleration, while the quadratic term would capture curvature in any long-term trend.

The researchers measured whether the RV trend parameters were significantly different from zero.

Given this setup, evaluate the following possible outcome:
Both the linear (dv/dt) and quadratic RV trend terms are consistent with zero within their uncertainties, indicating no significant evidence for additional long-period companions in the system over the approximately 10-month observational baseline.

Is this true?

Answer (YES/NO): YES